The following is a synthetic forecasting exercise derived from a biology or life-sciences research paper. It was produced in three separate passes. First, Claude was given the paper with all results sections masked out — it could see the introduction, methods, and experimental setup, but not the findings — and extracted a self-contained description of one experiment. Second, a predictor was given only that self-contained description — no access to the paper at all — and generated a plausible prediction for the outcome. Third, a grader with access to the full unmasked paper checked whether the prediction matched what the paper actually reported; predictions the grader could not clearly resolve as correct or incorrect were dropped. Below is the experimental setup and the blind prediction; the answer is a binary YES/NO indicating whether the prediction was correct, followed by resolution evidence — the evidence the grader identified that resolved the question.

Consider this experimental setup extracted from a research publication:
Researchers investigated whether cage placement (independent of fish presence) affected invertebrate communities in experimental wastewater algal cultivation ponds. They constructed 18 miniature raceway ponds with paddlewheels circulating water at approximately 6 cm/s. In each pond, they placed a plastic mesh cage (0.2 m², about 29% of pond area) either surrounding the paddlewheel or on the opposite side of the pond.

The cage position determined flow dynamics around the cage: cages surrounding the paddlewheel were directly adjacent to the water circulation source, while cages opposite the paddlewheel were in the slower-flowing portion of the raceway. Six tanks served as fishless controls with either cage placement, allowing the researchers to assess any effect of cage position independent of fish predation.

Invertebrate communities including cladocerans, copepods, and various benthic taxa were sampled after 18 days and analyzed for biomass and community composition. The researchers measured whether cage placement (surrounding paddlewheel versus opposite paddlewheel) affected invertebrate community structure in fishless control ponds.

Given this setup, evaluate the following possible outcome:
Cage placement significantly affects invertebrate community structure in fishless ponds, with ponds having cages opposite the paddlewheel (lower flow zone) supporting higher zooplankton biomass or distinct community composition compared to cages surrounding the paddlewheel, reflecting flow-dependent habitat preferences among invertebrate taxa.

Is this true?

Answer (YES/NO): NO